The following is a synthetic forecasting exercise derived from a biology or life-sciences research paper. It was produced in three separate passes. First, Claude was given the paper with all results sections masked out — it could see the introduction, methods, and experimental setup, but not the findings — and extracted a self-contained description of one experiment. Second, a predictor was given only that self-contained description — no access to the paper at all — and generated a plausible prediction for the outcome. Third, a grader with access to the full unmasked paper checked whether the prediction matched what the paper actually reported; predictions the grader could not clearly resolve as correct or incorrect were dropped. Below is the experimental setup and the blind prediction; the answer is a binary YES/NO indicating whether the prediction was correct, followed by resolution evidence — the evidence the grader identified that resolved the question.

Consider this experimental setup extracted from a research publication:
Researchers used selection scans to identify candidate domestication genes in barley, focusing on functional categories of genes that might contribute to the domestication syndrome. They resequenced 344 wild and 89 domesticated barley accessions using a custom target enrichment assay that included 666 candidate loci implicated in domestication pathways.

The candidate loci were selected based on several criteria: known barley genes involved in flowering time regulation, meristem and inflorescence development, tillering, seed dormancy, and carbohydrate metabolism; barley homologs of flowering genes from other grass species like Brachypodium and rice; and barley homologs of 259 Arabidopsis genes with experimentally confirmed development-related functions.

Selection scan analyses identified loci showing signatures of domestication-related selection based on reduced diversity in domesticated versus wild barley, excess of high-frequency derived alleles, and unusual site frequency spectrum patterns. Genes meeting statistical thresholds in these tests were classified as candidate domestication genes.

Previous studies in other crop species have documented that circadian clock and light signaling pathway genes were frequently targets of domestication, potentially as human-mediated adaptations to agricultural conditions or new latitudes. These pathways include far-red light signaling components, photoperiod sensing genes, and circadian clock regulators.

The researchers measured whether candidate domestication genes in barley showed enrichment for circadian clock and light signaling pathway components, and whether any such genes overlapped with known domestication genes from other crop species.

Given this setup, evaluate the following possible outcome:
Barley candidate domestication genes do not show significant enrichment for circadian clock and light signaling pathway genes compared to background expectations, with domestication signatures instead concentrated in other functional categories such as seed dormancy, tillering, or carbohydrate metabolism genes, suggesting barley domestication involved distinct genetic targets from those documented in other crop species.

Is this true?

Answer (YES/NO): NO